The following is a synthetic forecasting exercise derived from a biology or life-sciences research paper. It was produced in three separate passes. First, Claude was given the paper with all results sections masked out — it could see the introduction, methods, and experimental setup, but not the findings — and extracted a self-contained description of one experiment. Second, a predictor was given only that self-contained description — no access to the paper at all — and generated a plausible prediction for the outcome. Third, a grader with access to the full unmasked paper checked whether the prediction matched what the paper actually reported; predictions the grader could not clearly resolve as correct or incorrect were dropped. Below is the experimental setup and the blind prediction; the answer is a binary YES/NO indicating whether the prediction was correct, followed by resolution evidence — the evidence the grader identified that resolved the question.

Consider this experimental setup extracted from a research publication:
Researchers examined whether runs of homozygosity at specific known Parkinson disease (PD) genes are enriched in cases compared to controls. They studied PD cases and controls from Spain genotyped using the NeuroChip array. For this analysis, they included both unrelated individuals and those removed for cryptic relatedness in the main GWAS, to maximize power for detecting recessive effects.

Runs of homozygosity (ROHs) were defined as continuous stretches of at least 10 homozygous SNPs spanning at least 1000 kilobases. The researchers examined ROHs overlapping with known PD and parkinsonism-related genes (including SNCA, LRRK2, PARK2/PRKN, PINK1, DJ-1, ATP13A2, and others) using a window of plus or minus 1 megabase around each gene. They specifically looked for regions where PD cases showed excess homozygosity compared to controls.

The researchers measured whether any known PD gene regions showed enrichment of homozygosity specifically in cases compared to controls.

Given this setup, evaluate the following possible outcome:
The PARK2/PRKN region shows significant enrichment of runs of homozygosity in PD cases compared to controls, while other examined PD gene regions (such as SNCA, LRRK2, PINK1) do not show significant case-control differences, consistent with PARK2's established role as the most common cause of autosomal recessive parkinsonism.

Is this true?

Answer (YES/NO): YES